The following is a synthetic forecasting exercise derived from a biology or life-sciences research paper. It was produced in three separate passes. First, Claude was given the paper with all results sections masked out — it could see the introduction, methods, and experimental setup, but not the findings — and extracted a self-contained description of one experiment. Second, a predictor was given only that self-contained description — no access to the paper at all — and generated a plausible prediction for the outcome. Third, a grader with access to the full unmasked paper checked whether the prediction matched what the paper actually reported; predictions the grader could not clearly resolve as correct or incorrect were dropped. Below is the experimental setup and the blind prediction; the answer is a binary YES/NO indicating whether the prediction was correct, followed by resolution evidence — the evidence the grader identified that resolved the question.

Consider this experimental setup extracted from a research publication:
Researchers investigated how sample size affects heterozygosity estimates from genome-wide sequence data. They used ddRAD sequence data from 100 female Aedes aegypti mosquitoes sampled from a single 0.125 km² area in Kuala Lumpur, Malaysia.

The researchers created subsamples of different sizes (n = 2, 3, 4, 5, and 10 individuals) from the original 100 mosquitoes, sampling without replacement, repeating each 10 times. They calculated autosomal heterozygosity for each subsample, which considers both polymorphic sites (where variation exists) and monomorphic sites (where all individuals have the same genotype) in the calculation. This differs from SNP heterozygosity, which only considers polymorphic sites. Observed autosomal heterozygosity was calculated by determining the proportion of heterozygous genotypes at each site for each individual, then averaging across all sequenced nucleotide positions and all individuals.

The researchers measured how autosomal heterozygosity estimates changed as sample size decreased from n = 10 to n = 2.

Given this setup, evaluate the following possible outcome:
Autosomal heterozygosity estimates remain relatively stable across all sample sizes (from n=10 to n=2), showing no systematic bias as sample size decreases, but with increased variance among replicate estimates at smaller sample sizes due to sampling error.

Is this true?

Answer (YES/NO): YES